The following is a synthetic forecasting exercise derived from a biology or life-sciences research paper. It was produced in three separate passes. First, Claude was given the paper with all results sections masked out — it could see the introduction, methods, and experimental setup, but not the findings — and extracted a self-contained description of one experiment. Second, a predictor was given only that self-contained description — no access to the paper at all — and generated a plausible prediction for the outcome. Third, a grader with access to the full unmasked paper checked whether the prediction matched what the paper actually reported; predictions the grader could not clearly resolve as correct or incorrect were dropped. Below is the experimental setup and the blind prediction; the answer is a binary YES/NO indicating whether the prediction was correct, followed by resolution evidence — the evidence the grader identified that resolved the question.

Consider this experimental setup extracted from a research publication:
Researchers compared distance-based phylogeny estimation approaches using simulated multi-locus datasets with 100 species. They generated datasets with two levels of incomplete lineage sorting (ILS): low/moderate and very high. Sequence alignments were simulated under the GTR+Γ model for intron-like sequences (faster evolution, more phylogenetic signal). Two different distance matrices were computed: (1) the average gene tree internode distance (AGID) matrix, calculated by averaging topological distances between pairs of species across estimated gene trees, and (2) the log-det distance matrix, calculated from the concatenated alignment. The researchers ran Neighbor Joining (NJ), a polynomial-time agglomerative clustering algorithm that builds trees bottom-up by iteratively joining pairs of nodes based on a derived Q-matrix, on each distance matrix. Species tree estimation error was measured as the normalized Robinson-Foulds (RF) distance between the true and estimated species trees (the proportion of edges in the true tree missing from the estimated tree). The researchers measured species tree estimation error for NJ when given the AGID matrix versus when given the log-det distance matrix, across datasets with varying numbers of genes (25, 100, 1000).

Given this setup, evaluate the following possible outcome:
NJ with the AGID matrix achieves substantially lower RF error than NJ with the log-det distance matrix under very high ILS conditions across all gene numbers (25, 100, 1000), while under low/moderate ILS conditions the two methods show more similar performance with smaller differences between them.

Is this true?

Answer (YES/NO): NO